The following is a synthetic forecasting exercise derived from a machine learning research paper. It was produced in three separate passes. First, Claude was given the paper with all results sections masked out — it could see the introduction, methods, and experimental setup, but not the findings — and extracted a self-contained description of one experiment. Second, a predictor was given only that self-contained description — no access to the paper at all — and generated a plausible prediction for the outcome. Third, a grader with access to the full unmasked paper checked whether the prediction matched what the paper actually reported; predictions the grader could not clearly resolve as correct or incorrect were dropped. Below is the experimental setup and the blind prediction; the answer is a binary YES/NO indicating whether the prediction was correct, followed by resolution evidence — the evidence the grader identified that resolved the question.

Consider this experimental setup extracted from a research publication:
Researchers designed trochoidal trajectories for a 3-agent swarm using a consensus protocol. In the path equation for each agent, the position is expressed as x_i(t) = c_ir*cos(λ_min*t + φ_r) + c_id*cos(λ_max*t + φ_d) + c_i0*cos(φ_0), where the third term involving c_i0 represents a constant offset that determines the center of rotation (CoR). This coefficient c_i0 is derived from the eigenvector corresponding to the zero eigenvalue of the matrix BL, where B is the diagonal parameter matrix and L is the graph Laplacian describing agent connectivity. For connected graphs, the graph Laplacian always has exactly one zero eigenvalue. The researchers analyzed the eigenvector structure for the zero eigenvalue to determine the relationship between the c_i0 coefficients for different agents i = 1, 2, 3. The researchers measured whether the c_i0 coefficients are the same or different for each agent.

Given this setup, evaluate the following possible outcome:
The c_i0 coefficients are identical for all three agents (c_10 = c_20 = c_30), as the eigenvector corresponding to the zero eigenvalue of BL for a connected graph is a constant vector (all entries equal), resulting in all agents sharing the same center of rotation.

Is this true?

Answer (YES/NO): YES